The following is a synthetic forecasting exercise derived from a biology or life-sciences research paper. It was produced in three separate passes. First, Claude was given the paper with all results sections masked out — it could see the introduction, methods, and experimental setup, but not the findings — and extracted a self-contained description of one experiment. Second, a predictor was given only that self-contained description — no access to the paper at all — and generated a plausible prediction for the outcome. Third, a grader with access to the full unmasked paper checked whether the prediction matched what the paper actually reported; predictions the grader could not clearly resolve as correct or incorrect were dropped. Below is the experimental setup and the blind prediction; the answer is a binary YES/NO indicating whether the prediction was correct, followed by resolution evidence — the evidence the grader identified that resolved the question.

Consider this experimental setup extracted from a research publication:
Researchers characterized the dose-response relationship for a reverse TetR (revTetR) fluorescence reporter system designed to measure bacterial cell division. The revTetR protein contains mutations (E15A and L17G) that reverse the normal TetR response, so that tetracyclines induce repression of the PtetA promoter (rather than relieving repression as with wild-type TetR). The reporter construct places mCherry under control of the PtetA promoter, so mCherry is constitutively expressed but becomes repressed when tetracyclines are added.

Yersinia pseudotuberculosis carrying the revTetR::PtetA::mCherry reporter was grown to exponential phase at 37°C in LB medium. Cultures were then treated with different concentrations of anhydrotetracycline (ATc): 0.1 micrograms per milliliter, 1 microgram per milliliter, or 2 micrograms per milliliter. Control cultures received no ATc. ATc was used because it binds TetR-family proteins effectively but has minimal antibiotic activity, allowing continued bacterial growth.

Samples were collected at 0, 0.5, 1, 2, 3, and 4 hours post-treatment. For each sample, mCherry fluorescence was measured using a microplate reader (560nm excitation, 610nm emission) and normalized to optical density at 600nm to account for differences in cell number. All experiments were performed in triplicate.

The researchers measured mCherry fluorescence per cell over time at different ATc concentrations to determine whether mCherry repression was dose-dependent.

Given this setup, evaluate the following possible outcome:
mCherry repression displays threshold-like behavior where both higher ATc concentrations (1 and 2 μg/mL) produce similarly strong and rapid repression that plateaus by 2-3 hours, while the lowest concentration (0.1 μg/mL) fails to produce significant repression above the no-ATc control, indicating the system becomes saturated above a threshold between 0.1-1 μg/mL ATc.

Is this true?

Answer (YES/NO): NO